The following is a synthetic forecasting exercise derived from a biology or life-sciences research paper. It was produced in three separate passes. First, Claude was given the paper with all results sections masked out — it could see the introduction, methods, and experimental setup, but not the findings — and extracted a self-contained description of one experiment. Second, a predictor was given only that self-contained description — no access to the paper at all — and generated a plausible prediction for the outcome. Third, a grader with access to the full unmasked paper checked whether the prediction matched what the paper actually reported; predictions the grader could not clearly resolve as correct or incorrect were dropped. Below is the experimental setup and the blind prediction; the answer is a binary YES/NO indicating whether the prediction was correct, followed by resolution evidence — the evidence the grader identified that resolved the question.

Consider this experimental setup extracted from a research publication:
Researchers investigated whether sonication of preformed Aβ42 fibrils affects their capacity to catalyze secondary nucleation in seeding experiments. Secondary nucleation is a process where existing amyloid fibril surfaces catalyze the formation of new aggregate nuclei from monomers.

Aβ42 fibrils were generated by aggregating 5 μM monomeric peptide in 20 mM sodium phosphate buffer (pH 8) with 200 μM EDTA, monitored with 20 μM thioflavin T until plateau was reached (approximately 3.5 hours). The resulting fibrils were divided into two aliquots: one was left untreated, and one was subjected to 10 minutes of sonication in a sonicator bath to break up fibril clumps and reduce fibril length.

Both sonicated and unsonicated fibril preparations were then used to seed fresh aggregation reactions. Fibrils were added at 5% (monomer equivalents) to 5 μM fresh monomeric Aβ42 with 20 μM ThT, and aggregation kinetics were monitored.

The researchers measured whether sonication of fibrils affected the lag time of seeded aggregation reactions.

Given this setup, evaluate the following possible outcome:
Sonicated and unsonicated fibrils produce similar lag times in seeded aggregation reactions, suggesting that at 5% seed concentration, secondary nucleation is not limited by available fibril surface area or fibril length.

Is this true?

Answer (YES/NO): YES